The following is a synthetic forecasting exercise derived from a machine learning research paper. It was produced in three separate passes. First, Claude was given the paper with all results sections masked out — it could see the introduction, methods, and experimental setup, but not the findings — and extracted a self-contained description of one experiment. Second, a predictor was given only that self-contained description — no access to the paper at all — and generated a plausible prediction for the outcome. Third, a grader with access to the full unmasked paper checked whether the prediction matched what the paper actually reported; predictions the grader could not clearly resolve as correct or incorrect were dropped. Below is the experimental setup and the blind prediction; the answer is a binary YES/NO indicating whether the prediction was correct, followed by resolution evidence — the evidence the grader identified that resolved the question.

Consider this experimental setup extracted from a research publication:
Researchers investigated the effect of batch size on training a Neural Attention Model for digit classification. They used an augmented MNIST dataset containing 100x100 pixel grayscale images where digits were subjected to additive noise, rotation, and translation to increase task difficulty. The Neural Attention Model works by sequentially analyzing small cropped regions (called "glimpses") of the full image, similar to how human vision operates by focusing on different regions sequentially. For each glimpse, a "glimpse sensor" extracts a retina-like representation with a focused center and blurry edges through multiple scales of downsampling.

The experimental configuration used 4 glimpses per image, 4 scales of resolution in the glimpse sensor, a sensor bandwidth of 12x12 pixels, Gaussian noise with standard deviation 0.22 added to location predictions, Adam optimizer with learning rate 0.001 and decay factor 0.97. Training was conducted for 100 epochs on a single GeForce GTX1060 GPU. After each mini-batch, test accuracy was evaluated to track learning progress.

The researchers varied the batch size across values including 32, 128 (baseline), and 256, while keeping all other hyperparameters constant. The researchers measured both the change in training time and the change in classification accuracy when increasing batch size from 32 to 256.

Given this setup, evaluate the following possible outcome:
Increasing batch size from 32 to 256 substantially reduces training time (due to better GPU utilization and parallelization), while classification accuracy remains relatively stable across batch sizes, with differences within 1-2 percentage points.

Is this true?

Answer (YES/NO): NO